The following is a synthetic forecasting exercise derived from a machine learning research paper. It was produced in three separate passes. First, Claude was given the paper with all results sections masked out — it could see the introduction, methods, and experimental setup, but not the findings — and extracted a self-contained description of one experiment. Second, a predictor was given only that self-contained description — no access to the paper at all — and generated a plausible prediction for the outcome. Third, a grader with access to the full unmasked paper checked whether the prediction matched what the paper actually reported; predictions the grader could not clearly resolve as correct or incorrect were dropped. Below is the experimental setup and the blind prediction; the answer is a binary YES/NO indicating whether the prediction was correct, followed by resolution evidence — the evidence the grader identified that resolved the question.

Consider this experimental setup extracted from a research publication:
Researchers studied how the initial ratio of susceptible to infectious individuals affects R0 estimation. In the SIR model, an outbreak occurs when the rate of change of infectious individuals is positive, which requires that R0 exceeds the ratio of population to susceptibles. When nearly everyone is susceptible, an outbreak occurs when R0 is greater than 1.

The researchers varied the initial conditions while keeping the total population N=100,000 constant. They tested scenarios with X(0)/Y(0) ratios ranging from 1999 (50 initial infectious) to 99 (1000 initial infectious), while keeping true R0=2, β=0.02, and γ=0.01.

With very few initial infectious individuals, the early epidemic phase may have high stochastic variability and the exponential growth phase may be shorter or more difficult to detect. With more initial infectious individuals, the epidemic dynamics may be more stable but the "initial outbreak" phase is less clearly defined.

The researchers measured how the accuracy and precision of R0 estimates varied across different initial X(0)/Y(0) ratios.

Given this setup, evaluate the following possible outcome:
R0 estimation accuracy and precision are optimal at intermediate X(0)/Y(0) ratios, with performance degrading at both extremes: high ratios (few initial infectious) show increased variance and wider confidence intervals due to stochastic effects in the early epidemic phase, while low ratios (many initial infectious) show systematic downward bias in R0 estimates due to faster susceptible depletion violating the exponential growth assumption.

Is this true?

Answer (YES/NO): NO